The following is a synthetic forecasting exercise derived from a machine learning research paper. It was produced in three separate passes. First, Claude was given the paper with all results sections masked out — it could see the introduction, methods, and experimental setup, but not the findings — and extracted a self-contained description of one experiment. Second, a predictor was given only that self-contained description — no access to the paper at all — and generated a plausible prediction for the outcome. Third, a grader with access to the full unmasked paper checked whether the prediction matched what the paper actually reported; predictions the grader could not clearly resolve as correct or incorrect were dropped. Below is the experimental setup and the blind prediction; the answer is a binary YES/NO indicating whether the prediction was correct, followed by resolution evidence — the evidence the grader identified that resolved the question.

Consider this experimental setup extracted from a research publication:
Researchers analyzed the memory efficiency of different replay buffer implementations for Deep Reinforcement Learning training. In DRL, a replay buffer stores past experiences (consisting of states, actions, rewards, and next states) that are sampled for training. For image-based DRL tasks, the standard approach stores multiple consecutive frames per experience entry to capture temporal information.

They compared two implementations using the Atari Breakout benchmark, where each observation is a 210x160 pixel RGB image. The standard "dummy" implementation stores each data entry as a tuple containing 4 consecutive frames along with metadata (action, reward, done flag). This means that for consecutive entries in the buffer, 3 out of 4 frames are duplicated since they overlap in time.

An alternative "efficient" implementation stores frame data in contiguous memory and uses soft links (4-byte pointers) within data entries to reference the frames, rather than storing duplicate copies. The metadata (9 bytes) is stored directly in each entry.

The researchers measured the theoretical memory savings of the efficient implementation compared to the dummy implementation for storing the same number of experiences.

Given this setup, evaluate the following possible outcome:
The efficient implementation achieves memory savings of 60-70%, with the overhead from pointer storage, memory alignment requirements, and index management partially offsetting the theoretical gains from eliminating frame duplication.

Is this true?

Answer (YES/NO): NO